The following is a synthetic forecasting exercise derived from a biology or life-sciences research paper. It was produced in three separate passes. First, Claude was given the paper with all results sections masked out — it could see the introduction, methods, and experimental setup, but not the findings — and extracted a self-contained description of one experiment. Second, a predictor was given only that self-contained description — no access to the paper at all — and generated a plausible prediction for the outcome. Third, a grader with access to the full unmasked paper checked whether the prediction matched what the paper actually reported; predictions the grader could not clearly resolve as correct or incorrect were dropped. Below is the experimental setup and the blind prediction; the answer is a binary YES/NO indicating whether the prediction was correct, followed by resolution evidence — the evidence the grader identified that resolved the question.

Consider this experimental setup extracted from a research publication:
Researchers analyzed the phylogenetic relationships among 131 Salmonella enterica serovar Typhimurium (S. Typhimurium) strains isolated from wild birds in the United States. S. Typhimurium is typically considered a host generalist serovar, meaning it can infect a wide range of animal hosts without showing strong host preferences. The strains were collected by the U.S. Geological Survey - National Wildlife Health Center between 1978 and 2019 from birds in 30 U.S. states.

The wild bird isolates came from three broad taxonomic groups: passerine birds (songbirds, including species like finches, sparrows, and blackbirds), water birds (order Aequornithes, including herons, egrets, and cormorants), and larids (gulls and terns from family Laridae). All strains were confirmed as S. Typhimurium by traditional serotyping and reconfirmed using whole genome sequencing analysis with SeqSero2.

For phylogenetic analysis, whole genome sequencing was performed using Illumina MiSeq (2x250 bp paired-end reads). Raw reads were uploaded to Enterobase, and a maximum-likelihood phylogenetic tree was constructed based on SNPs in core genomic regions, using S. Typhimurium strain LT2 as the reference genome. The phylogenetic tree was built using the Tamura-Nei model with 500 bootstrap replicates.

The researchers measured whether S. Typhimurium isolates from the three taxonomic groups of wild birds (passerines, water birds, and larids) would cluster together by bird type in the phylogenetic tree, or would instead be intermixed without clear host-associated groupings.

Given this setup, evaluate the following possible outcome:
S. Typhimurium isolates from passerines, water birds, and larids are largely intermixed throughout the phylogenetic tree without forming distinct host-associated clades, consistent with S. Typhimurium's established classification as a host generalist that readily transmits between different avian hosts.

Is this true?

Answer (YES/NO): NO